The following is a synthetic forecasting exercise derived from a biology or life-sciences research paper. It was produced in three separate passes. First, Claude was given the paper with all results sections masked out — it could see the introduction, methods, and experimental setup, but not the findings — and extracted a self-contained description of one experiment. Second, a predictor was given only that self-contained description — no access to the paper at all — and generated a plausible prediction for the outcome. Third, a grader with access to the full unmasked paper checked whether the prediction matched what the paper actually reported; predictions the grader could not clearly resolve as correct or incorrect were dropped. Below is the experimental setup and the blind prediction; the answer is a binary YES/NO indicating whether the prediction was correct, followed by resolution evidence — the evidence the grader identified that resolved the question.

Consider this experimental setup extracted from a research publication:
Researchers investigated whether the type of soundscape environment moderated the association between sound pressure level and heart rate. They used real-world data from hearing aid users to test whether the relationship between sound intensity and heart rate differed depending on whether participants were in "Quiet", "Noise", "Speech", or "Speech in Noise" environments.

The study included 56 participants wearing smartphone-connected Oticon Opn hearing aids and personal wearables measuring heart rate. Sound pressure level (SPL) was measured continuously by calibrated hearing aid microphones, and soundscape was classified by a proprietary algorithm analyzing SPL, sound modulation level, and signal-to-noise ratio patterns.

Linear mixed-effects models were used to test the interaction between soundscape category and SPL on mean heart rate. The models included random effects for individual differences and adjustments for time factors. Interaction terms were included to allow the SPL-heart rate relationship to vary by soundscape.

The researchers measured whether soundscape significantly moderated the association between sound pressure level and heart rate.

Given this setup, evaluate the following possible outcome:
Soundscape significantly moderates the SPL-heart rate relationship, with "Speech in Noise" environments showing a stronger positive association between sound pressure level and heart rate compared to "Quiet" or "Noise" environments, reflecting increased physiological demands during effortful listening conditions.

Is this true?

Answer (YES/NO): NO